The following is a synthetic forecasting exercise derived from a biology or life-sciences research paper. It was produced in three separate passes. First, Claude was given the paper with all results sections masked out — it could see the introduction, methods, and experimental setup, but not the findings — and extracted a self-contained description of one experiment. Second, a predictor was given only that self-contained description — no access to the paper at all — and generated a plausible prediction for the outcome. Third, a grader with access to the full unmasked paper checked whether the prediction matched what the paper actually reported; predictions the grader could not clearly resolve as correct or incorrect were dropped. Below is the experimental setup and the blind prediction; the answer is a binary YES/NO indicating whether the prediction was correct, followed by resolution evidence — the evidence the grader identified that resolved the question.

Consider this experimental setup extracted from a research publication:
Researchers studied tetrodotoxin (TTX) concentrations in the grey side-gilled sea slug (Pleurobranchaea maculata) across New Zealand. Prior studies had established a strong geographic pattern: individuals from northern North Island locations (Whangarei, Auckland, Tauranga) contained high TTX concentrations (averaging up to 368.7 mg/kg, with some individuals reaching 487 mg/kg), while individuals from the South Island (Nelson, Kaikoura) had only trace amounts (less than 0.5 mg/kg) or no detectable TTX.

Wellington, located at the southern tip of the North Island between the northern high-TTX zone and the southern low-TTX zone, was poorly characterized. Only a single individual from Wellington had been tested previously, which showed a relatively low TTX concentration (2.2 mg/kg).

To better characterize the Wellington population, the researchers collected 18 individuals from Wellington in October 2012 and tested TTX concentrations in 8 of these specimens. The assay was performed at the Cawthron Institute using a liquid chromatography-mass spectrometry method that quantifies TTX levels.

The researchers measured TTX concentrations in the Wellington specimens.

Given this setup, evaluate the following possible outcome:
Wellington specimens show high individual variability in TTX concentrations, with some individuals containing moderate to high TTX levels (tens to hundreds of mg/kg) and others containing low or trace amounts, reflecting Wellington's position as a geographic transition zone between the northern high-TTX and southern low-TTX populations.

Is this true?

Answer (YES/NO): NO